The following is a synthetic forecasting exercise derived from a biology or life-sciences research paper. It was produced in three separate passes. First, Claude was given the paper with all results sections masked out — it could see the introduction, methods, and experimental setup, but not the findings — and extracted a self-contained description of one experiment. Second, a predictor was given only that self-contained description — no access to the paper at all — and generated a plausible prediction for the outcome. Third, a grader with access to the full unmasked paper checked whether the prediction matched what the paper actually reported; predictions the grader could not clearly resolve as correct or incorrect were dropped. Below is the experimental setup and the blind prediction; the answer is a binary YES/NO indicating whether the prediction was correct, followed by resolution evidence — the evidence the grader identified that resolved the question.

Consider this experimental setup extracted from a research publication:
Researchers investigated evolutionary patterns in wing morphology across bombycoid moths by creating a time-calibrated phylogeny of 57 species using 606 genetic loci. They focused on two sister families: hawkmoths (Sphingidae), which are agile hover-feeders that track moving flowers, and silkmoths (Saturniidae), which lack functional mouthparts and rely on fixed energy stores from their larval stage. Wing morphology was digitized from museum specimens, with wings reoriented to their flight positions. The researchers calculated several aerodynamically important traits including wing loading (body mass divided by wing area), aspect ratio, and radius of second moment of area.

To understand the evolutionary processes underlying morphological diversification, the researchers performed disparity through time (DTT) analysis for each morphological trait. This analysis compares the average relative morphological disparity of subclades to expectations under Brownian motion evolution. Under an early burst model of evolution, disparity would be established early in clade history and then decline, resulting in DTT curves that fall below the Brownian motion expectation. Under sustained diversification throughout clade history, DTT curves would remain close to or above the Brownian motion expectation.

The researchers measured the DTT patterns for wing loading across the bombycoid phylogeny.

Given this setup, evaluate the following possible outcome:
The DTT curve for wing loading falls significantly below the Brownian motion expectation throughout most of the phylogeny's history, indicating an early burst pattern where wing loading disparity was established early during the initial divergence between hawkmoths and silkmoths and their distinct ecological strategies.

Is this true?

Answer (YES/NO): NO